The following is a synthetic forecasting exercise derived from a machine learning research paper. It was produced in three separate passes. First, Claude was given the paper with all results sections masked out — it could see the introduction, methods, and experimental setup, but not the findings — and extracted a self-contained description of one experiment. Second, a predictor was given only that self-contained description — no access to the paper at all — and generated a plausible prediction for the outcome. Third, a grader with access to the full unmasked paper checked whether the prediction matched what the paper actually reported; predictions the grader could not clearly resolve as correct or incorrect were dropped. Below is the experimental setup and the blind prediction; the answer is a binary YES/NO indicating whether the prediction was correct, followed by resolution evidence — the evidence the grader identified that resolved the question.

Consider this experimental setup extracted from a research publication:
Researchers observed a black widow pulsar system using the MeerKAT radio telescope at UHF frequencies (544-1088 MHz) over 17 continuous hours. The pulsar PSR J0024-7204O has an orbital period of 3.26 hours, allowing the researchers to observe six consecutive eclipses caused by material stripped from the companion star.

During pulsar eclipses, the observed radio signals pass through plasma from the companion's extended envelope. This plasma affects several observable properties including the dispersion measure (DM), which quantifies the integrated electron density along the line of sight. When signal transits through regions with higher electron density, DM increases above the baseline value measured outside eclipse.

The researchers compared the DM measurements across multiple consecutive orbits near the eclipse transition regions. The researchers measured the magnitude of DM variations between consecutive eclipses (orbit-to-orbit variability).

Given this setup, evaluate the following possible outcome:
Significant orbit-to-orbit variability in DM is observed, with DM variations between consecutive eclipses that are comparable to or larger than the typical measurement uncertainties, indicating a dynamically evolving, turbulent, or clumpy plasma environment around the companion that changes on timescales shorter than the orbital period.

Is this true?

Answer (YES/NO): YES